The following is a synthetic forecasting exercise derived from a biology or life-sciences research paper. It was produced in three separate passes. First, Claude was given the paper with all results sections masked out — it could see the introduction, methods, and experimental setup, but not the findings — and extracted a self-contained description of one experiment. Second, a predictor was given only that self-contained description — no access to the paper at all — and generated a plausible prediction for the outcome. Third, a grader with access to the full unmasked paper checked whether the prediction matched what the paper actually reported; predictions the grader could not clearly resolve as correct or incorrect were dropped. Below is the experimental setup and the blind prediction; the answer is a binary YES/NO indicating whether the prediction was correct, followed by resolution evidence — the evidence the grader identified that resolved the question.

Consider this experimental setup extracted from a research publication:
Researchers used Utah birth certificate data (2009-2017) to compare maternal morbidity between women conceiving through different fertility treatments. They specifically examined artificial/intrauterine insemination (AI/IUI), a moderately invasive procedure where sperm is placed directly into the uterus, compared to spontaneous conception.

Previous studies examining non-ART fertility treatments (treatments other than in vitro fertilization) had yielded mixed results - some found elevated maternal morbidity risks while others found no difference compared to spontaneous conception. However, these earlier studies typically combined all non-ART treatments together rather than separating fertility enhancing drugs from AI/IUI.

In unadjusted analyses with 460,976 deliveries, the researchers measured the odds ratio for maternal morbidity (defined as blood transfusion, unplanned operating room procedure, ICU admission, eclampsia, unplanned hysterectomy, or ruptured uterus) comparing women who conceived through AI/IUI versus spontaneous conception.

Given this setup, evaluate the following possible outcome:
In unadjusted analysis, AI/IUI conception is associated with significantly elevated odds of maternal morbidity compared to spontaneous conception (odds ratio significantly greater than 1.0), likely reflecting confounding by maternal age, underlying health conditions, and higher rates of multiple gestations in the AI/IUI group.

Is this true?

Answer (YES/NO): YES